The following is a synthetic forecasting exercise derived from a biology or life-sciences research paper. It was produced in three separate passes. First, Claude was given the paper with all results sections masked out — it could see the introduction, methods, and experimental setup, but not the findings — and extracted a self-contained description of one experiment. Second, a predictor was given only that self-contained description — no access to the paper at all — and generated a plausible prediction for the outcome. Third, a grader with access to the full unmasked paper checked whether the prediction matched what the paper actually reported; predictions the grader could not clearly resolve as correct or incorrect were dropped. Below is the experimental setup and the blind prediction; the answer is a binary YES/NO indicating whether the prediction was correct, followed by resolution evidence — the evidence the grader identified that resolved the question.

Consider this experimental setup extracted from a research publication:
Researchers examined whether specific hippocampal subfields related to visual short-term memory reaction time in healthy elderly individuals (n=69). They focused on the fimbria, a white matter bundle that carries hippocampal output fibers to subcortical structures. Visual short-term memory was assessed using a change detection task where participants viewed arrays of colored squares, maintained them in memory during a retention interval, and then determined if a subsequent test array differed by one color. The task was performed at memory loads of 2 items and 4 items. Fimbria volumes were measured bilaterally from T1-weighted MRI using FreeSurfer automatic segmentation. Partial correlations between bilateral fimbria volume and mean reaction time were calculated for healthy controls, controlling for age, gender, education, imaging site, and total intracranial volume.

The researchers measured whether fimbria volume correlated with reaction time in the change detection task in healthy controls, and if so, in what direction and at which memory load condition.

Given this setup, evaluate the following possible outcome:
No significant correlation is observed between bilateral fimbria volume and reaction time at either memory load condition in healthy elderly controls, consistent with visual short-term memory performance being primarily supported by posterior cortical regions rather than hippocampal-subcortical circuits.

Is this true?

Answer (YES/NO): NO